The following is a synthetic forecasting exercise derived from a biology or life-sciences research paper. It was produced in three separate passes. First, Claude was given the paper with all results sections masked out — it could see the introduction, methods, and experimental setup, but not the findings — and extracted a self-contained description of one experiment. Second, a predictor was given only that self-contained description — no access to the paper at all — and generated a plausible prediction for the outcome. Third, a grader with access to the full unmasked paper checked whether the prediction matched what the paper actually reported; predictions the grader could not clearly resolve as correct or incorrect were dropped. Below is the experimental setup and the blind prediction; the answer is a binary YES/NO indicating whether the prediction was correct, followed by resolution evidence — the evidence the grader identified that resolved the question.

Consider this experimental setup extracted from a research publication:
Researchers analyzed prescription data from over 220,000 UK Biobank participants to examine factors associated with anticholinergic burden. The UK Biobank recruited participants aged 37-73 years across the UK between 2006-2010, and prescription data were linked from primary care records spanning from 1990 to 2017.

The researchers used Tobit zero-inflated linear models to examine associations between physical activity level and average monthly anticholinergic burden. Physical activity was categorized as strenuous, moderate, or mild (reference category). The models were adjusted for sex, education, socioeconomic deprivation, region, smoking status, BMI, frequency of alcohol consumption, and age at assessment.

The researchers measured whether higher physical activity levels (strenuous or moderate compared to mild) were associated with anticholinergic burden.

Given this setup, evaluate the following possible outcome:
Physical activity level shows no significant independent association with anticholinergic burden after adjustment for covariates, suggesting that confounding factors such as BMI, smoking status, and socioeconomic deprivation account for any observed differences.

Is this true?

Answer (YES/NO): NO